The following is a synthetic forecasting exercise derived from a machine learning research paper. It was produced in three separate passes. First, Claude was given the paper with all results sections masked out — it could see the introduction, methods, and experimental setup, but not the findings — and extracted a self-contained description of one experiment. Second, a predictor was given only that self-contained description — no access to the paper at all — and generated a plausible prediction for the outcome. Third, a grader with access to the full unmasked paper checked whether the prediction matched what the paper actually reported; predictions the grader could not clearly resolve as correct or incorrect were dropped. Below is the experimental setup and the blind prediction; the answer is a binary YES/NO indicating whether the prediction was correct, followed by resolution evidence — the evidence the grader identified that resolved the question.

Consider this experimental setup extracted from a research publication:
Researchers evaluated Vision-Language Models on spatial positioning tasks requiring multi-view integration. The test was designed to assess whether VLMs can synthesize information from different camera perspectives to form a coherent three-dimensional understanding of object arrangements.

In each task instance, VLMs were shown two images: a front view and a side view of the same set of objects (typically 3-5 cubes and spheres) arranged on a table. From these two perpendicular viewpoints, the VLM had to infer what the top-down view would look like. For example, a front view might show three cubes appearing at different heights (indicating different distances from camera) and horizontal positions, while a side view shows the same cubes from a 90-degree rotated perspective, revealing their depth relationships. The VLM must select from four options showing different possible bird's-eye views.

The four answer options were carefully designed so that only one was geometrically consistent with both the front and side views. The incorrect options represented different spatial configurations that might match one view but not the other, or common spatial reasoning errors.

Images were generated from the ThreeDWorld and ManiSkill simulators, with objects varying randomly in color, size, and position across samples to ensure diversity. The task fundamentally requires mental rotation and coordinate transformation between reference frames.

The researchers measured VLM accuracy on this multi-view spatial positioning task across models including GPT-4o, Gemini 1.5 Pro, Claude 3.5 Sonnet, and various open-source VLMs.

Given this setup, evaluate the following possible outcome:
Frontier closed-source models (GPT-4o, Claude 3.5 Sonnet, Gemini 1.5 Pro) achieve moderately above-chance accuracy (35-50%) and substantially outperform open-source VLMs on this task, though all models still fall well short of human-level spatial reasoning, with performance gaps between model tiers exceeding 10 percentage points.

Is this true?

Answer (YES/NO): NO